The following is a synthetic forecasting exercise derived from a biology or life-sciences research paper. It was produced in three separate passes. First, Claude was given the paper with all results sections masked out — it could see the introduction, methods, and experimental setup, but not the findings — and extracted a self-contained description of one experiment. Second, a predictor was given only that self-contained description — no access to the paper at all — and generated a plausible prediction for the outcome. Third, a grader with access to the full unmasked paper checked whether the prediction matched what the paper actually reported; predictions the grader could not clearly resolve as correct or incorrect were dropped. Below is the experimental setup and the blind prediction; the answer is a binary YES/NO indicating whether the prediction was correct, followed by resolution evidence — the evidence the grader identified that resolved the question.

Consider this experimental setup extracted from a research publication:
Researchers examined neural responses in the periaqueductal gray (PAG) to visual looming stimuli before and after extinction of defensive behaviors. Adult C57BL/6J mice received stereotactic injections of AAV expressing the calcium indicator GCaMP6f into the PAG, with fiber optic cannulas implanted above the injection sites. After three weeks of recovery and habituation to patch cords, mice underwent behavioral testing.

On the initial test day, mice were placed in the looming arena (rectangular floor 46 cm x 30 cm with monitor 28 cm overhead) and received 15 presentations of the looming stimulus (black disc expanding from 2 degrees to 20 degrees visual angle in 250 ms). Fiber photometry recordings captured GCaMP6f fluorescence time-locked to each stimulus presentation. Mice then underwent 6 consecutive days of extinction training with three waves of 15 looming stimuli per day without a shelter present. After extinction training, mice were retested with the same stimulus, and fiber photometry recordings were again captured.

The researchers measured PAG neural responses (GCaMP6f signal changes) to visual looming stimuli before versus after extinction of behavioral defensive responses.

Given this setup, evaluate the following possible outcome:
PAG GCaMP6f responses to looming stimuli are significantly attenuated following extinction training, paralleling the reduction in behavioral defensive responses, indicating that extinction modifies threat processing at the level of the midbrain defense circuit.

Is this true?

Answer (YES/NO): YES